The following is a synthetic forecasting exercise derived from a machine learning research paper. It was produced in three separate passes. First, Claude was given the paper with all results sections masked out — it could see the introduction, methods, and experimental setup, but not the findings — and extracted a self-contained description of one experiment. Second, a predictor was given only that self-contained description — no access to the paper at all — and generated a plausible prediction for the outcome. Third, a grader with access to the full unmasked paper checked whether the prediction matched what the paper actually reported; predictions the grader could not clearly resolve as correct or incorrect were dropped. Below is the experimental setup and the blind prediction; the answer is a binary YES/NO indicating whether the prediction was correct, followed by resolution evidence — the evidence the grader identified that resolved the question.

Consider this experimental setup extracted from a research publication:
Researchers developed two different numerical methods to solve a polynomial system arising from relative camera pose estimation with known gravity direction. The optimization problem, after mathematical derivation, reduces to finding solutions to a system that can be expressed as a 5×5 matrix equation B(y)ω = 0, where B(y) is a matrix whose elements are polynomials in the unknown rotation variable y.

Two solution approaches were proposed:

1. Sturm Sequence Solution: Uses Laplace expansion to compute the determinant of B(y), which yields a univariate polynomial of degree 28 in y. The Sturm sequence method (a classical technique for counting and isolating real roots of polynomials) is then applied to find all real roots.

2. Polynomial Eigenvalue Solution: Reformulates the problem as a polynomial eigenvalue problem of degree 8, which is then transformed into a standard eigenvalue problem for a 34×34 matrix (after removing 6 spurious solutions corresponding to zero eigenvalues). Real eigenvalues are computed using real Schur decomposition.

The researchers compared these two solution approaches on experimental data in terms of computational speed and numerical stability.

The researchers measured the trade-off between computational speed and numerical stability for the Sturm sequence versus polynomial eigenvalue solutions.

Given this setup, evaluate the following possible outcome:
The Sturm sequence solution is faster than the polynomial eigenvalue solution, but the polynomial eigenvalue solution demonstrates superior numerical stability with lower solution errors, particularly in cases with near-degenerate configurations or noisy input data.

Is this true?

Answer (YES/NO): YES